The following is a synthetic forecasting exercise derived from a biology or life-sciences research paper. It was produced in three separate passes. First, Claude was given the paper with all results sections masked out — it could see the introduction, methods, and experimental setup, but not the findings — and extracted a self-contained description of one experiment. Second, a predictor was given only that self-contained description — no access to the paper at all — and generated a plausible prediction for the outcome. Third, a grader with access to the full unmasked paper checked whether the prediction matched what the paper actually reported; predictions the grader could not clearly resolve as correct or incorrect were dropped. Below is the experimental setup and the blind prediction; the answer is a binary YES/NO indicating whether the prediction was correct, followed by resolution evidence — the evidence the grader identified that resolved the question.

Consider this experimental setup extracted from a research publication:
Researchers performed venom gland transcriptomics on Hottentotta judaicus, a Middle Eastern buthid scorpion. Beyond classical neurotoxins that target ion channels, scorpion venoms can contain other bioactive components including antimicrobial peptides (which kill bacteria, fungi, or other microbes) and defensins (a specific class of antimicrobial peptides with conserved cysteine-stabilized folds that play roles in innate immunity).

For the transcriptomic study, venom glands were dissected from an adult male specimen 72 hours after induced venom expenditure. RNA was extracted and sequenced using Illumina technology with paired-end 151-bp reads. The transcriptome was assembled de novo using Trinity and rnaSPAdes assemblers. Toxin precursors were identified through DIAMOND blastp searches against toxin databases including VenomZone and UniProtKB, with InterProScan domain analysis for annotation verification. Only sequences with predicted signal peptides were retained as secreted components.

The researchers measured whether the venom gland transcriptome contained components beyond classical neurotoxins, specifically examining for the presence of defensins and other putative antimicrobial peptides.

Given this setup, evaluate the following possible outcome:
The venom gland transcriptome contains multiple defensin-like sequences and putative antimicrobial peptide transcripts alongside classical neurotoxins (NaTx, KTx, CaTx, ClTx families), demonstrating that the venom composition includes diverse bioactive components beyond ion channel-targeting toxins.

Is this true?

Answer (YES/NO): YES